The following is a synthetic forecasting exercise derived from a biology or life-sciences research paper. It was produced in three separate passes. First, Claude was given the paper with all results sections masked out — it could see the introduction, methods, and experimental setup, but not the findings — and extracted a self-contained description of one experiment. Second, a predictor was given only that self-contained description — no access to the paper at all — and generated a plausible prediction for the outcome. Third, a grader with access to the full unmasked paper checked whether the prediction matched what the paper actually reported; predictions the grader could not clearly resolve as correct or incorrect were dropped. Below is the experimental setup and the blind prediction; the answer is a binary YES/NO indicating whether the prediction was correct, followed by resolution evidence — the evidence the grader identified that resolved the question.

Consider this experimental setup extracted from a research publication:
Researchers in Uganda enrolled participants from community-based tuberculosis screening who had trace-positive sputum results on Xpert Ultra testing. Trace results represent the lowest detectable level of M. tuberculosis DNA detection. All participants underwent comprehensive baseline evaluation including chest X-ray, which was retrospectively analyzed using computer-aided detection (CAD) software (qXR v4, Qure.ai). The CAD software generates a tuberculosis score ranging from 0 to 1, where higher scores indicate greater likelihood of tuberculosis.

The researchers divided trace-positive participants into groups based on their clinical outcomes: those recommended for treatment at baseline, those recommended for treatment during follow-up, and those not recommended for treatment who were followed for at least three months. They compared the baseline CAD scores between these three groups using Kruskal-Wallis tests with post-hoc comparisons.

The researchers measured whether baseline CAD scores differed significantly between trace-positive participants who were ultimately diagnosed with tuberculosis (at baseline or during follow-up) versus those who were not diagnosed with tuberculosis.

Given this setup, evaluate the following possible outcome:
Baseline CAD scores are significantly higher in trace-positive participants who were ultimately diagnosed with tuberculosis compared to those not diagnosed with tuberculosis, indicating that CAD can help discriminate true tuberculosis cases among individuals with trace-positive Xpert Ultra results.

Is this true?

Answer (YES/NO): YES